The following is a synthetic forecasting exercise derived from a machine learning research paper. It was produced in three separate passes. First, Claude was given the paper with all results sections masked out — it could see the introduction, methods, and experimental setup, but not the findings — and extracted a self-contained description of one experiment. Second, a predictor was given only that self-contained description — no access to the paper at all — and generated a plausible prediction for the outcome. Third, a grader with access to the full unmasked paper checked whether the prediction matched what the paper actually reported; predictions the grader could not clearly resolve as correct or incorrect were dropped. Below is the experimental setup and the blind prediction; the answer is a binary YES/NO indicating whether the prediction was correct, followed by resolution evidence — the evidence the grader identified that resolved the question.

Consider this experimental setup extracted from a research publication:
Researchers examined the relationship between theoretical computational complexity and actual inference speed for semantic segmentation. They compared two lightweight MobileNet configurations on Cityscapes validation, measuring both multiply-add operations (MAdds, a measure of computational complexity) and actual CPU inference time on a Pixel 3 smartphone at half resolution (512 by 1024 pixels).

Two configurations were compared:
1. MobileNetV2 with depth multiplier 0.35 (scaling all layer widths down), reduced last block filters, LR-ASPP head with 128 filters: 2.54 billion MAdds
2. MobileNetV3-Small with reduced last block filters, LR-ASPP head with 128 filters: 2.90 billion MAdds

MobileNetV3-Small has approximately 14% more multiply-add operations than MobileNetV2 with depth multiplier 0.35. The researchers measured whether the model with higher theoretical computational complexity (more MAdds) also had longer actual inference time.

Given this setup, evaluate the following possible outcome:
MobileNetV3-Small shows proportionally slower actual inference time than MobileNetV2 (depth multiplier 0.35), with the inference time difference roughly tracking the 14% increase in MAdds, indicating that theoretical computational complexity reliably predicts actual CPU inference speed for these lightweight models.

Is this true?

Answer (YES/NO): NO